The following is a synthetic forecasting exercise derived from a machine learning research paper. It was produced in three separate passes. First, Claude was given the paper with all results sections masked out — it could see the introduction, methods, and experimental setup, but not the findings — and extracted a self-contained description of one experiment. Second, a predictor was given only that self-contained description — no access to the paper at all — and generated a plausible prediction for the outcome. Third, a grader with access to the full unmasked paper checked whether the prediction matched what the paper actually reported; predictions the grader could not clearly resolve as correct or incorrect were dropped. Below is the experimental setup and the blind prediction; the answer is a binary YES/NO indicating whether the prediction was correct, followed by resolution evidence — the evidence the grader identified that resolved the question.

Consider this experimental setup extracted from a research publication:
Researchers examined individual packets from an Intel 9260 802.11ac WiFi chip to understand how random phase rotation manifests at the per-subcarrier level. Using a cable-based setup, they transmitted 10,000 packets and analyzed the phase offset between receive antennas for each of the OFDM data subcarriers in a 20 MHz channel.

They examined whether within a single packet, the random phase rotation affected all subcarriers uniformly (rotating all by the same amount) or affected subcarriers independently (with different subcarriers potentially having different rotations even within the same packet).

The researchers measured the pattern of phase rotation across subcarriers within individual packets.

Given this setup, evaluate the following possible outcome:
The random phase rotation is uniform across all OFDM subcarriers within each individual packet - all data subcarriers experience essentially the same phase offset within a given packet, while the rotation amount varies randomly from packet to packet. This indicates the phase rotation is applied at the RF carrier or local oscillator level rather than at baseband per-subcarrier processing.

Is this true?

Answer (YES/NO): NO